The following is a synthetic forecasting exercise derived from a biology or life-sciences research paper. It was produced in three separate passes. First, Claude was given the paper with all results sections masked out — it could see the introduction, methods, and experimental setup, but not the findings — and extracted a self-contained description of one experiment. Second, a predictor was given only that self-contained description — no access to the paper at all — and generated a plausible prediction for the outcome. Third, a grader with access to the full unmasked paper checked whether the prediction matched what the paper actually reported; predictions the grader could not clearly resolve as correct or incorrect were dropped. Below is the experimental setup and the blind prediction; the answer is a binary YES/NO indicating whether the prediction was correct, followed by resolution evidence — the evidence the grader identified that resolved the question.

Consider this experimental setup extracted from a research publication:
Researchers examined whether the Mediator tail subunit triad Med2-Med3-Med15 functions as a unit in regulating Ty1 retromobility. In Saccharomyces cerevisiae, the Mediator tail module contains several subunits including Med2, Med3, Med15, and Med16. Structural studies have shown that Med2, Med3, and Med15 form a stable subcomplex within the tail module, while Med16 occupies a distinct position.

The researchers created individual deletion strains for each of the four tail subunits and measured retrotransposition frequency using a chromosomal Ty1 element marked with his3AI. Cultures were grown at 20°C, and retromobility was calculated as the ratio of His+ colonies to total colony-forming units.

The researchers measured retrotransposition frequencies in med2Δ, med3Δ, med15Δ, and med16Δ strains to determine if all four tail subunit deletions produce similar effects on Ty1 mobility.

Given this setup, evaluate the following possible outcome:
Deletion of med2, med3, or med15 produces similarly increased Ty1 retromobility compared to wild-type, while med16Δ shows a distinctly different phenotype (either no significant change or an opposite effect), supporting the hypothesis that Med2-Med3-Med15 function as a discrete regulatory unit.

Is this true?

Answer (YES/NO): NO